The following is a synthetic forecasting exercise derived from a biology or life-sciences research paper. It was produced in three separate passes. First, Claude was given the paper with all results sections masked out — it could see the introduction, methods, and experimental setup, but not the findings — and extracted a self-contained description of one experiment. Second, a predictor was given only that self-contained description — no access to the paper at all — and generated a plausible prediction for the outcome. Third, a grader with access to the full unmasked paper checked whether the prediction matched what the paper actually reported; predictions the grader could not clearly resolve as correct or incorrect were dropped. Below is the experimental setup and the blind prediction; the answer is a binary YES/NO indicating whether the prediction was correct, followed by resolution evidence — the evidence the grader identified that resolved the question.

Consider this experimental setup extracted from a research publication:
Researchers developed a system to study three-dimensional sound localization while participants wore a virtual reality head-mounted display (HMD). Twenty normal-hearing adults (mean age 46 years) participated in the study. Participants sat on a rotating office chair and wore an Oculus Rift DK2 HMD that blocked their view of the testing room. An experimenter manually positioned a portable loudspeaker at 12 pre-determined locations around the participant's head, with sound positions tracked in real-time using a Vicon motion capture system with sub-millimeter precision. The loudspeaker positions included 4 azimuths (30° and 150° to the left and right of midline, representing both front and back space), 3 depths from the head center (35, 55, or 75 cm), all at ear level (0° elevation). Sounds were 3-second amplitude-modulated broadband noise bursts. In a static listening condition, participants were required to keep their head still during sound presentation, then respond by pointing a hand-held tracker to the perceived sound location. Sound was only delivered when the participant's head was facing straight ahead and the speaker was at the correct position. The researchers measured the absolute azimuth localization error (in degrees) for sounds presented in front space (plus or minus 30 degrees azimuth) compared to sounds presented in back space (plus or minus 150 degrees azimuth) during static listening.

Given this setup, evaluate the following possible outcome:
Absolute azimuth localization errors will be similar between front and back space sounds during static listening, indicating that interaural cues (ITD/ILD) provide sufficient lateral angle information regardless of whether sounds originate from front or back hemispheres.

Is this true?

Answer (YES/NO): NO